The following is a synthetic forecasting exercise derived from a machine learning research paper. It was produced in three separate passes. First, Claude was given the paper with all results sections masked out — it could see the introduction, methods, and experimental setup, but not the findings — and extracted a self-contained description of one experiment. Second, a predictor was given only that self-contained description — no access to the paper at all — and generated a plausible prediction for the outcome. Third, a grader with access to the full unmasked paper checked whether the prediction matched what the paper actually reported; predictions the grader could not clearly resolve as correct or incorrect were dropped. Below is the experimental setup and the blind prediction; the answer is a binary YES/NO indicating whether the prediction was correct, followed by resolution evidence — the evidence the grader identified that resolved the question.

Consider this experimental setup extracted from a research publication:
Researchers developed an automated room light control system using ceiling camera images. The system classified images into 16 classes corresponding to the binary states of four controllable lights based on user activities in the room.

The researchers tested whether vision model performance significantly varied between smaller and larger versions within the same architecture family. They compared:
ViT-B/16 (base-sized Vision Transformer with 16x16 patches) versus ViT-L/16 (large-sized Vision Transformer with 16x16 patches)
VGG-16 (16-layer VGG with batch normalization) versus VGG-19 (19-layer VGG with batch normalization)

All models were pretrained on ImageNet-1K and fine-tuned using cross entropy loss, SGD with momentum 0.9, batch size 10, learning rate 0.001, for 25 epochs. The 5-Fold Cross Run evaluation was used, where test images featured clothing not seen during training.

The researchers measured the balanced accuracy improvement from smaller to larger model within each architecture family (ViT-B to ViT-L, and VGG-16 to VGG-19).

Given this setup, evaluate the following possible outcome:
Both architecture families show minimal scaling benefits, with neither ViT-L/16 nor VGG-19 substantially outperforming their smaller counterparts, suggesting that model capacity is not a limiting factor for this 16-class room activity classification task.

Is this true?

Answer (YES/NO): NO